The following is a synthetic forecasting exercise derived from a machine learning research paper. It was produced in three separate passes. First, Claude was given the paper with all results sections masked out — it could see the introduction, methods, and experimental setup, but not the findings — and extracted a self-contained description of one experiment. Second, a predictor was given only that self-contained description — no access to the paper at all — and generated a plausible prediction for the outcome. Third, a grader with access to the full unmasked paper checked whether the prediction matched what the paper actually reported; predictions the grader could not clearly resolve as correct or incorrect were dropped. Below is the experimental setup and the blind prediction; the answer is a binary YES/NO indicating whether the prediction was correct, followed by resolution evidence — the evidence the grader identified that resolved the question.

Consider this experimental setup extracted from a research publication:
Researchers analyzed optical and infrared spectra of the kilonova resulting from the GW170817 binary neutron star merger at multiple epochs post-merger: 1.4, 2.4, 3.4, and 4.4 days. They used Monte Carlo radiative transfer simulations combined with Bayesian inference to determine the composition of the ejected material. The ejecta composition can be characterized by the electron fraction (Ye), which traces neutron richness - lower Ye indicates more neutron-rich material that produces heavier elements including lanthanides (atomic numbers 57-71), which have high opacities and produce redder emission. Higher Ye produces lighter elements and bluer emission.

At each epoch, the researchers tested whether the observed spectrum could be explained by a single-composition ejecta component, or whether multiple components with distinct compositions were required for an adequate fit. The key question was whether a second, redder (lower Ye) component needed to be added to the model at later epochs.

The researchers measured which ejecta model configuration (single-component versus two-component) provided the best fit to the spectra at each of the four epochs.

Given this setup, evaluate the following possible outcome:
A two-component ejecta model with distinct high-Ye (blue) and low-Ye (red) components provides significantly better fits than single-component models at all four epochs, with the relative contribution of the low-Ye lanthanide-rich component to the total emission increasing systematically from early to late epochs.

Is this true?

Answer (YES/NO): NO